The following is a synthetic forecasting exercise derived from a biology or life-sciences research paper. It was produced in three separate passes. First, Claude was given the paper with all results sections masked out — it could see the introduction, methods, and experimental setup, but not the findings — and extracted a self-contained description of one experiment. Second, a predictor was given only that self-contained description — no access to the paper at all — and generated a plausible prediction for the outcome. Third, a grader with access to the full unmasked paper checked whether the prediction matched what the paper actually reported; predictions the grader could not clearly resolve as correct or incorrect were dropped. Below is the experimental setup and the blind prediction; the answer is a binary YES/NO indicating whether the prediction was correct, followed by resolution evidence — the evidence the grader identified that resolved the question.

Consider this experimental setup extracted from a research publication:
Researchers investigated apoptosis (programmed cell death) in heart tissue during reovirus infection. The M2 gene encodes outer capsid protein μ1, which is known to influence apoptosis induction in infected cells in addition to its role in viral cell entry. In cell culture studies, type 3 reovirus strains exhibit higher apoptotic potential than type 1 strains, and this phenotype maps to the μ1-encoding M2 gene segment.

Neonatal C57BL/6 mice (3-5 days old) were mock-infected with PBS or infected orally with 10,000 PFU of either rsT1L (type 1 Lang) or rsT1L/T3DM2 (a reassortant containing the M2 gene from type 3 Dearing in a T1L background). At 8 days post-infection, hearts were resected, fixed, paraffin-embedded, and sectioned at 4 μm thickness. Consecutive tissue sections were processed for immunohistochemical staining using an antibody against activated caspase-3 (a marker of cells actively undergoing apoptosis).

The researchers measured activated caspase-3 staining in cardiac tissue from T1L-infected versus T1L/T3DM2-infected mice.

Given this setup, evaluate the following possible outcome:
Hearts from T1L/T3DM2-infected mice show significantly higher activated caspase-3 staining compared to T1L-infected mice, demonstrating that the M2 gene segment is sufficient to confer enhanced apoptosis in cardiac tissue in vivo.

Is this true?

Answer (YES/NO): YES